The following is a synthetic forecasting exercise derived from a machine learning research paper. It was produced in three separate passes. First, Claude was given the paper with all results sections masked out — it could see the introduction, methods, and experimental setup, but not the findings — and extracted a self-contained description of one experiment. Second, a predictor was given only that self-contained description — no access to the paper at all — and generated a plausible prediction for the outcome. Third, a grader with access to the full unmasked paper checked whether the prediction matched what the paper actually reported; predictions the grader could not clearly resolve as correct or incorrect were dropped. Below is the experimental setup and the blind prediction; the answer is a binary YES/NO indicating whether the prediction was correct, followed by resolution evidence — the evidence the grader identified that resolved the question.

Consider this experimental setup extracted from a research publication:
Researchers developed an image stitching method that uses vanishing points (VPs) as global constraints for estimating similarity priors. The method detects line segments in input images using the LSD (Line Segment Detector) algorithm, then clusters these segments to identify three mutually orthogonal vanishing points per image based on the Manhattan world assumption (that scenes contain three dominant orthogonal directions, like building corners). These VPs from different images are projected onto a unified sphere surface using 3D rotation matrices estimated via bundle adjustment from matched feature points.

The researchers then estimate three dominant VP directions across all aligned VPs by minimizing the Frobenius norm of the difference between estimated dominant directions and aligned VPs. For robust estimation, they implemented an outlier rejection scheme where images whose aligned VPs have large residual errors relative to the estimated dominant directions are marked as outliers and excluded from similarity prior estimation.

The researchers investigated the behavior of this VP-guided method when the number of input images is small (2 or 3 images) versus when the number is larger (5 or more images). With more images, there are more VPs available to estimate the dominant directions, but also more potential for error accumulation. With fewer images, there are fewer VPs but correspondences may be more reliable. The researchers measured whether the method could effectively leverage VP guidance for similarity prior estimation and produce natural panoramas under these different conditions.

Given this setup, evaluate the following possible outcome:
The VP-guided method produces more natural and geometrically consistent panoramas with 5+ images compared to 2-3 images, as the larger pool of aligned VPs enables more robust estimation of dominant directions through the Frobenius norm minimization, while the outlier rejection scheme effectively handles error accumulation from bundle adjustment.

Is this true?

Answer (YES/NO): YES